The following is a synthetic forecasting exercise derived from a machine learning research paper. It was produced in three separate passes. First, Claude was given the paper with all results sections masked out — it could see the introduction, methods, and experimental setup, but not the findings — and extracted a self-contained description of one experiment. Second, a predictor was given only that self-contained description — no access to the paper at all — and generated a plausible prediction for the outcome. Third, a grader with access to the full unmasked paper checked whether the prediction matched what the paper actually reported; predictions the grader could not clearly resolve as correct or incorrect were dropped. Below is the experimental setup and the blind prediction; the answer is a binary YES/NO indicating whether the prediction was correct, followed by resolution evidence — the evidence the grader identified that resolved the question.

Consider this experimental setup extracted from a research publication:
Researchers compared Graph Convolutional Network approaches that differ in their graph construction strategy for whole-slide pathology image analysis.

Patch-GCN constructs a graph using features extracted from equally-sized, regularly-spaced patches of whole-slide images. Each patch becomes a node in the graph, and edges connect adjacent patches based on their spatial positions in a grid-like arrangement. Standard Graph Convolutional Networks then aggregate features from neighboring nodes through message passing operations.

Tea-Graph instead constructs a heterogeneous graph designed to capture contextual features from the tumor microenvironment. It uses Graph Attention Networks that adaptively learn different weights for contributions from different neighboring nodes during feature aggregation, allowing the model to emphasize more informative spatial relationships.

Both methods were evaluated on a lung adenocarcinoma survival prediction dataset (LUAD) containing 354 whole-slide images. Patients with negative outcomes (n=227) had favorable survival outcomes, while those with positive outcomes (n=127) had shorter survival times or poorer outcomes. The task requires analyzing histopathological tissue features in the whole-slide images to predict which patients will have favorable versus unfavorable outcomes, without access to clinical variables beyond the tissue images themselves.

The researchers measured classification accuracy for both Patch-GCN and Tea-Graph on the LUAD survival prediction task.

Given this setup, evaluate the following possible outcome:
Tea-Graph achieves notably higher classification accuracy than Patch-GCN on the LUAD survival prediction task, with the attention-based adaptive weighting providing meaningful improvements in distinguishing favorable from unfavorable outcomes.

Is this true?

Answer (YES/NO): YES